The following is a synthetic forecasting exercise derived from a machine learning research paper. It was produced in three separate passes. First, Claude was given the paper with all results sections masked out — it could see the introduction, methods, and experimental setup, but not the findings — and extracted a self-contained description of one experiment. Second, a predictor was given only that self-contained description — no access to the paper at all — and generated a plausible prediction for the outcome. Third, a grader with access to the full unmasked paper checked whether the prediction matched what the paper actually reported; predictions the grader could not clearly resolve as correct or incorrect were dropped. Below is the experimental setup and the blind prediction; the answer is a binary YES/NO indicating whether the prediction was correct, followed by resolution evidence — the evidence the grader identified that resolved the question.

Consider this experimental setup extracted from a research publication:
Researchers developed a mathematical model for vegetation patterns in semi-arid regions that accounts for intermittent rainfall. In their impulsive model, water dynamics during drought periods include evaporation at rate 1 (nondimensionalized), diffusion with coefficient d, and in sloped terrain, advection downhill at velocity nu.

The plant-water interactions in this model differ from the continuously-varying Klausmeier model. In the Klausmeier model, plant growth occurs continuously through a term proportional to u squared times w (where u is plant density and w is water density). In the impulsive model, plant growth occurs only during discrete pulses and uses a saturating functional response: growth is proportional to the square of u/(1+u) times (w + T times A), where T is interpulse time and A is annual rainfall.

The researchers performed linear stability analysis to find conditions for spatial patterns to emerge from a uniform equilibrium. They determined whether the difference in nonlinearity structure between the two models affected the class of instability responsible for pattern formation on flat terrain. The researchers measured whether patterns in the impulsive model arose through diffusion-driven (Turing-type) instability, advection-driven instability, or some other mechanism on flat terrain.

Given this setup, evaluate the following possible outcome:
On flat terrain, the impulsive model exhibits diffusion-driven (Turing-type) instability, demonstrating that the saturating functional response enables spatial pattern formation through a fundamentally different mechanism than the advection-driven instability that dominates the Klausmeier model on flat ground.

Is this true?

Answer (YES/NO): NO